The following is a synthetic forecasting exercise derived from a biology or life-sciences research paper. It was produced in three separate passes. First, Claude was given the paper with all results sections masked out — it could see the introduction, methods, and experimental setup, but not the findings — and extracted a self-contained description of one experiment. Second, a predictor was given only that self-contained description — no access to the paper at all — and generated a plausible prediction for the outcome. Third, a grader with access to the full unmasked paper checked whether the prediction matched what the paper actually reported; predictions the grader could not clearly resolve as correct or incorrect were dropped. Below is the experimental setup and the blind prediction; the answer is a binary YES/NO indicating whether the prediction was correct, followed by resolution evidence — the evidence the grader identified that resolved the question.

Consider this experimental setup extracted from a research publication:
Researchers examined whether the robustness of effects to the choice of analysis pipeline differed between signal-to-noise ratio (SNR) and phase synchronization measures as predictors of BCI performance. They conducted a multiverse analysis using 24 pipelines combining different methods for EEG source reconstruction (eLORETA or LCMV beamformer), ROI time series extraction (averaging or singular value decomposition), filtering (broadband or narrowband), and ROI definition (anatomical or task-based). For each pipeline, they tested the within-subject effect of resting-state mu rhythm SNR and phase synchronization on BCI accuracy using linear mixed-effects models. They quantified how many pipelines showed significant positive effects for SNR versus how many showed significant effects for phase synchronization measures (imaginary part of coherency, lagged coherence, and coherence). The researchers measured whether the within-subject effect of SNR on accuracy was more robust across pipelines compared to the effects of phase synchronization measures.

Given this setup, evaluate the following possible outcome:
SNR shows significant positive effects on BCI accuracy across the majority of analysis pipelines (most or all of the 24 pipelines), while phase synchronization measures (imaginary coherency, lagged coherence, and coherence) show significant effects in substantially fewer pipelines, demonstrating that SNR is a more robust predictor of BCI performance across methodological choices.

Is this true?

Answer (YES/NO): YES